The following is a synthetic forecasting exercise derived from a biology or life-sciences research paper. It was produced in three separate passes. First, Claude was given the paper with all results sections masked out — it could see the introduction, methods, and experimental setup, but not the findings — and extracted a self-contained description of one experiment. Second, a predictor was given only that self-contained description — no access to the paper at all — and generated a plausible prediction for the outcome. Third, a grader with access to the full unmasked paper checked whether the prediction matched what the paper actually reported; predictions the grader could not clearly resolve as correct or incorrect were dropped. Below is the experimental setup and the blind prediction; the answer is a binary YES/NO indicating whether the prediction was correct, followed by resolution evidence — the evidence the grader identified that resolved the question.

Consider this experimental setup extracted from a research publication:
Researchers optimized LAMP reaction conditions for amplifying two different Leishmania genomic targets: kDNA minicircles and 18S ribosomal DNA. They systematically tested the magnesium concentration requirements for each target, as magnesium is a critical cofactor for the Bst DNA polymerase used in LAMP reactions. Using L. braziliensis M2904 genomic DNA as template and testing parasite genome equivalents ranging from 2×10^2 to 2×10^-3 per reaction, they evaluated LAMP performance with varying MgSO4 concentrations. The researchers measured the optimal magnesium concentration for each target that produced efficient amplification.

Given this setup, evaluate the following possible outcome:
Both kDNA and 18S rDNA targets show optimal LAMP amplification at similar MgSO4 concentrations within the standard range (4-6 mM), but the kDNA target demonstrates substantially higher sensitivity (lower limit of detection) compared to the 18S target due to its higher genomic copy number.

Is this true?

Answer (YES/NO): NO